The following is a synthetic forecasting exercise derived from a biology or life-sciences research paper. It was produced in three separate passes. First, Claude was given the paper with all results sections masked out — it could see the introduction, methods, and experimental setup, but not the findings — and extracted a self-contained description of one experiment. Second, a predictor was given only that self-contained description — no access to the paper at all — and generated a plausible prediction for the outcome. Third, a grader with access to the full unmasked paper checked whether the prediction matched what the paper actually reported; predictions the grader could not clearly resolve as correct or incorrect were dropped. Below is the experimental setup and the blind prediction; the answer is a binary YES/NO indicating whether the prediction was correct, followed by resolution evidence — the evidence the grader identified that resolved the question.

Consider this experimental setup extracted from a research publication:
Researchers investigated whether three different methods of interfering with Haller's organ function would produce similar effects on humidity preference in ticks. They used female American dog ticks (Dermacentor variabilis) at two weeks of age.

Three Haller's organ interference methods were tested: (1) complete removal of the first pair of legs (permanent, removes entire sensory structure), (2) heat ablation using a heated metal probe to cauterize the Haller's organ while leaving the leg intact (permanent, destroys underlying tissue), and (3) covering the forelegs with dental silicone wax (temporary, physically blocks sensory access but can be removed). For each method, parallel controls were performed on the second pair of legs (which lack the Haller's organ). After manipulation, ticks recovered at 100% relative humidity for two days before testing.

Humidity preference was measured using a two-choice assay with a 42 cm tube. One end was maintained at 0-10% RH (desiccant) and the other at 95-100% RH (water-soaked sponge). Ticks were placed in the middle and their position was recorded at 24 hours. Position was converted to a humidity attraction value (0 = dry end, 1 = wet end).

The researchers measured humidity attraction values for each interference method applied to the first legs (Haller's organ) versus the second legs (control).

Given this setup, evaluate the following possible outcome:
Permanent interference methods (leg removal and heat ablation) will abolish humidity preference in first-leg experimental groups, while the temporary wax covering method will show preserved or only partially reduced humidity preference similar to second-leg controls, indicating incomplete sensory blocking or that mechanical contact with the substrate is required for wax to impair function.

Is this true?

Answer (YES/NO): NO